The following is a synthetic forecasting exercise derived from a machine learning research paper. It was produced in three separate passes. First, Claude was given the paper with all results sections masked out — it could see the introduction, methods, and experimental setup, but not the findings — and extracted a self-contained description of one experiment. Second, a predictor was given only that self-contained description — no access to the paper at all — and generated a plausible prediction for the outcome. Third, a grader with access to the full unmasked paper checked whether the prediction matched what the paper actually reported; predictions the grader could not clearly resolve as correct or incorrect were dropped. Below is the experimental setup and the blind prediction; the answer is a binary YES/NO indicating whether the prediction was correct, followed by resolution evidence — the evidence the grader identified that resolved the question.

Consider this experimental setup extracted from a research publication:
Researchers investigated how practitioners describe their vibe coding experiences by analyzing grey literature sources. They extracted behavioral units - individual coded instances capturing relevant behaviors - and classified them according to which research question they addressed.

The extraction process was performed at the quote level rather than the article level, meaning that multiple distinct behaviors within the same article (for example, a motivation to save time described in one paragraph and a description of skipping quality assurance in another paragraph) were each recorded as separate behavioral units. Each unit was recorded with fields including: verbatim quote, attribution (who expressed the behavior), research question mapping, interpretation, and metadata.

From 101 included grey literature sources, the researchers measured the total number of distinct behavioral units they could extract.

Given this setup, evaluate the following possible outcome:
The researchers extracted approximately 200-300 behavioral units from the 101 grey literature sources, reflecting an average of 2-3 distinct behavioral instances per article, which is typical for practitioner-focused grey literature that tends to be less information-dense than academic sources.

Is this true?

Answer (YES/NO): NO